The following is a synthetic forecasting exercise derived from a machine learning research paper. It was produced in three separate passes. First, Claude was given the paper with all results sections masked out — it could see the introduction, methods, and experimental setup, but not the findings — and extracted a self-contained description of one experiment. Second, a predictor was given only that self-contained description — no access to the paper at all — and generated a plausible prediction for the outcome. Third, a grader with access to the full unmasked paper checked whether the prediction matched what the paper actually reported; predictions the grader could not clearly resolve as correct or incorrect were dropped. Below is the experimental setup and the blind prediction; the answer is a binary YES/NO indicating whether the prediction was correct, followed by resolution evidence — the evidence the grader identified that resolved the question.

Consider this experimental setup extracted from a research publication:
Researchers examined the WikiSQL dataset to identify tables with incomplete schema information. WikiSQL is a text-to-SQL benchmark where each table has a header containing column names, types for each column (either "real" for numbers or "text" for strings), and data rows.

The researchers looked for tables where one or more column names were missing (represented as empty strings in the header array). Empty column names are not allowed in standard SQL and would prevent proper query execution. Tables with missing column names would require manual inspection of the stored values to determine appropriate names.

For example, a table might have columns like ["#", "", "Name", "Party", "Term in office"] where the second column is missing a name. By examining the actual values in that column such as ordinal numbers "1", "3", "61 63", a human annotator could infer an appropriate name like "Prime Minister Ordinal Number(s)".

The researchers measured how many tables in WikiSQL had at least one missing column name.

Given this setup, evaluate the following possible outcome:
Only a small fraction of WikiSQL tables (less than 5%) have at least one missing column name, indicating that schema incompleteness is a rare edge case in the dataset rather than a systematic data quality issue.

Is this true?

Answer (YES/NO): YES